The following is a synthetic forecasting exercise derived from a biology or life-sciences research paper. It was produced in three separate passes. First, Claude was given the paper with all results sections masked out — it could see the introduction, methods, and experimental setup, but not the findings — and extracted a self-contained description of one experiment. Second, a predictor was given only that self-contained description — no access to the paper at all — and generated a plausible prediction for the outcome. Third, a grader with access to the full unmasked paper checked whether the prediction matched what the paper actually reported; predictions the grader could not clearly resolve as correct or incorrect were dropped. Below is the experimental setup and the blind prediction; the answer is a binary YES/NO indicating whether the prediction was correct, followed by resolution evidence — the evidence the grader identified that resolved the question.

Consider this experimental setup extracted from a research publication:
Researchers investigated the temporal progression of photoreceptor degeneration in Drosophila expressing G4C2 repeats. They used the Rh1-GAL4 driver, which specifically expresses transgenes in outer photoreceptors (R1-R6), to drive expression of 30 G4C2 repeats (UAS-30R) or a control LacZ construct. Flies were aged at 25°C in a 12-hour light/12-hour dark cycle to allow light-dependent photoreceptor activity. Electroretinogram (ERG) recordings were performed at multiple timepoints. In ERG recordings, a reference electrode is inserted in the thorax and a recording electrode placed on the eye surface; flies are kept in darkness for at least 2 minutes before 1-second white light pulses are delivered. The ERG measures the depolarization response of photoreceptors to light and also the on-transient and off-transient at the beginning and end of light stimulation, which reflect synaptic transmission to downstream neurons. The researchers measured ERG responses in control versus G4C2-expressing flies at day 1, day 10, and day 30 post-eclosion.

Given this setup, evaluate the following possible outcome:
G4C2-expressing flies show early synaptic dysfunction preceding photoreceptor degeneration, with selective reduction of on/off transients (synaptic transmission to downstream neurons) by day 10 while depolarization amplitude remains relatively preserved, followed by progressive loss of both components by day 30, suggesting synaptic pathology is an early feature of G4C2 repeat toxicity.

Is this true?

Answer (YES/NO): NO